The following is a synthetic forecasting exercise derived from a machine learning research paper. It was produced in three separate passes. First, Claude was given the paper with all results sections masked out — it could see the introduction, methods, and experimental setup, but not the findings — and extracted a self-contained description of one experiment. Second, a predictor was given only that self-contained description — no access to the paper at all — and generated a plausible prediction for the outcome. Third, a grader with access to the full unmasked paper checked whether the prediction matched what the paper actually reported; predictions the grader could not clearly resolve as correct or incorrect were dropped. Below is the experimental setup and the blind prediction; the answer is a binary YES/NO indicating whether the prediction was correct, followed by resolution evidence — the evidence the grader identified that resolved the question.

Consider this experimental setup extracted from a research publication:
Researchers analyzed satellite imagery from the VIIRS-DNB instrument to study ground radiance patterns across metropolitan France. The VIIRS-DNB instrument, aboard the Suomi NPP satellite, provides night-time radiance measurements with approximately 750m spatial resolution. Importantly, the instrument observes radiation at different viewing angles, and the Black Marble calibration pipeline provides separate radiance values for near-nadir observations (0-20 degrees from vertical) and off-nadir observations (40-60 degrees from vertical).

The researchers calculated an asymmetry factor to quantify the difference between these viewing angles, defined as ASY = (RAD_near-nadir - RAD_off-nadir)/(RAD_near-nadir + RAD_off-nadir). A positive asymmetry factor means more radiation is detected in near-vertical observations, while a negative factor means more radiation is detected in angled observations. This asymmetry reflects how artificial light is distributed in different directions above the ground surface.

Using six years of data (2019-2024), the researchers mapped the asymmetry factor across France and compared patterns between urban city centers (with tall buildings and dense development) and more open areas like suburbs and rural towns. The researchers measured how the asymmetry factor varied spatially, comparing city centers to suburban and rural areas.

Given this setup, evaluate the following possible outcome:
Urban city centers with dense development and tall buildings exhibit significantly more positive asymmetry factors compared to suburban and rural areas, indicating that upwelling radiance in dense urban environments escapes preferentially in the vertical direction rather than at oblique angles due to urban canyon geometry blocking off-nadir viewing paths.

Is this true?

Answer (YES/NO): YES